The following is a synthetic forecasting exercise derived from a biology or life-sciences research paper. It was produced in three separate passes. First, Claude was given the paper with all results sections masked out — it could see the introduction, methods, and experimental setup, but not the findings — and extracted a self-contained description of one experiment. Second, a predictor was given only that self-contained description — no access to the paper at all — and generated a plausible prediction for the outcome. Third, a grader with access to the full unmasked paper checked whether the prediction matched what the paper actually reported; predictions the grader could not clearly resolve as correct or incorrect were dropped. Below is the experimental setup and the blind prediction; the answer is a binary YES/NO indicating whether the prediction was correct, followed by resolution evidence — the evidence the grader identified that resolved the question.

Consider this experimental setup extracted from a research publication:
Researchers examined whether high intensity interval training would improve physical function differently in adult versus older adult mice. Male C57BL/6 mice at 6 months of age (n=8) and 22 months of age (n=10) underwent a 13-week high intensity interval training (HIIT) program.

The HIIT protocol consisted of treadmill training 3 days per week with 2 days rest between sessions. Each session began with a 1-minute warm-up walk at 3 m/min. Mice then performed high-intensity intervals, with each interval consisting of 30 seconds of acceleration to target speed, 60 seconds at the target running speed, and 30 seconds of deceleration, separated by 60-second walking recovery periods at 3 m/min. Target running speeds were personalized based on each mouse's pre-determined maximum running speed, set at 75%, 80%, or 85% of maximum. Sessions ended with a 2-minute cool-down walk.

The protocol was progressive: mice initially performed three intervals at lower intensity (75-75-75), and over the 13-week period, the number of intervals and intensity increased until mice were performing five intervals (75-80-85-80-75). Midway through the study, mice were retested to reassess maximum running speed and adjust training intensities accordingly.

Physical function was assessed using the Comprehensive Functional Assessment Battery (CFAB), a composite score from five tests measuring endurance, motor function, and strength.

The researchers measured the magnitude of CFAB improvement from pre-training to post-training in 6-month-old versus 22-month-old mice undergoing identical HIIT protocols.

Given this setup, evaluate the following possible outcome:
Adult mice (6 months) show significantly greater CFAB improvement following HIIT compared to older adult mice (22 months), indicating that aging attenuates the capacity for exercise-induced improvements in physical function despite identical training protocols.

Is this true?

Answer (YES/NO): NO